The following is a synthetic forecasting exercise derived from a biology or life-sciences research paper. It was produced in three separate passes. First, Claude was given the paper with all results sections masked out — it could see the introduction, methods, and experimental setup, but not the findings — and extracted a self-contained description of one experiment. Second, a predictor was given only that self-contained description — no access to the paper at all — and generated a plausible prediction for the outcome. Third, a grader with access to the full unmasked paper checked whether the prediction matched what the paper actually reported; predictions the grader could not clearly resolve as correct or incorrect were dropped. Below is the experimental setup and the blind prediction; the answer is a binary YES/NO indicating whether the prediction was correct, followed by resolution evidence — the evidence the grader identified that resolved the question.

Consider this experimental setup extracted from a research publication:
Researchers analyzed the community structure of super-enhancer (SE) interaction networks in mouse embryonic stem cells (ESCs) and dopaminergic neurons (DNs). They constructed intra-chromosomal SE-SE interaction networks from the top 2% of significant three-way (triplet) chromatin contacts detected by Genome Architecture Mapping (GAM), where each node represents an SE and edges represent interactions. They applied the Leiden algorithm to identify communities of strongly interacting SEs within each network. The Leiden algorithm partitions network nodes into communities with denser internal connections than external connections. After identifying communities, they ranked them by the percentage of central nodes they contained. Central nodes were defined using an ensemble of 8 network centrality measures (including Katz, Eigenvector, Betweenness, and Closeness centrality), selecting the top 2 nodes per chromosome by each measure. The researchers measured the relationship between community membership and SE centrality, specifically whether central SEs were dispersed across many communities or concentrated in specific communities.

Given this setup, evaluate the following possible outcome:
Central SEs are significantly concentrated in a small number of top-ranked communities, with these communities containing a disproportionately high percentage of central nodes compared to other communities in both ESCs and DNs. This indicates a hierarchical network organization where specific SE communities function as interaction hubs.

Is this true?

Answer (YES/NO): YES